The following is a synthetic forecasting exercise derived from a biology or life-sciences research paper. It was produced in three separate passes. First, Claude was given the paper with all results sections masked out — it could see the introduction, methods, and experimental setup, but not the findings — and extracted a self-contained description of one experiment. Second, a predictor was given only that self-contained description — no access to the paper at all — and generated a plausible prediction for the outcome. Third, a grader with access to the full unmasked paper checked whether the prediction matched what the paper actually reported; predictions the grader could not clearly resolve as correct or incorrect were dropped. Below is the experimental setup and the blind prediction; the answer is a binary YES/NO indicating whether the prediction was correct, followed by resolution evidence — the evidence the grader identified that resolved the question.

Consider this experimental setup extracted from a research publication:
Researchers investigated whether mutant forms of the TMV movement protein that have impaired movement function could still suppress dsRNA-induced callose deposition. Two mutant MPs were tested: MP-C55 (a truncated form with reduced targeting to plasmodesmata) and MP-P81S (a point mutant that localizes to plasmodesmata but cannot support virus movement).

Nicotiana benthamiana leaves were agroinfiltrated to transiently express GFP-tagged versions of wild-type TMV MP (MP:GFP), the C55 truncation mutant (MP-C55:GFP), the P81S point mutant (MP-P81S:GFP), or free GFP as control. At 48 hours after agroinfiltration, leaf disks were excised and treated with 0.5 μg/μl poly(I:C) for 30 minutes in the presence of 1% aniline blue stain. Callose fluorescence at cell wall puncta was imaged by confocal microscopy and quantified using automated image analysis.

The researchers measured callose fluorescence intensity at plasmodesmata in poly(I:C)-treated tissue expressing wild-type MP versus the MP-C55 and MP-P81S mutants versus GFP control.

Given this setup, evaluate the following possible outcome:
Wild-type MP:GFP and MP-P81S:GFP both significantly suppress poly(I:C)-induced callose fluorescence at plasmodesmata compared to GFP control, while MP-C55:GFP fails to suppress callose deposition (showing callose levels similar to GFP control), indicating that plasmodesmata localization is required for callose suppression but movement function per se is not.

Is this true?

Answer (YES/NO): NO